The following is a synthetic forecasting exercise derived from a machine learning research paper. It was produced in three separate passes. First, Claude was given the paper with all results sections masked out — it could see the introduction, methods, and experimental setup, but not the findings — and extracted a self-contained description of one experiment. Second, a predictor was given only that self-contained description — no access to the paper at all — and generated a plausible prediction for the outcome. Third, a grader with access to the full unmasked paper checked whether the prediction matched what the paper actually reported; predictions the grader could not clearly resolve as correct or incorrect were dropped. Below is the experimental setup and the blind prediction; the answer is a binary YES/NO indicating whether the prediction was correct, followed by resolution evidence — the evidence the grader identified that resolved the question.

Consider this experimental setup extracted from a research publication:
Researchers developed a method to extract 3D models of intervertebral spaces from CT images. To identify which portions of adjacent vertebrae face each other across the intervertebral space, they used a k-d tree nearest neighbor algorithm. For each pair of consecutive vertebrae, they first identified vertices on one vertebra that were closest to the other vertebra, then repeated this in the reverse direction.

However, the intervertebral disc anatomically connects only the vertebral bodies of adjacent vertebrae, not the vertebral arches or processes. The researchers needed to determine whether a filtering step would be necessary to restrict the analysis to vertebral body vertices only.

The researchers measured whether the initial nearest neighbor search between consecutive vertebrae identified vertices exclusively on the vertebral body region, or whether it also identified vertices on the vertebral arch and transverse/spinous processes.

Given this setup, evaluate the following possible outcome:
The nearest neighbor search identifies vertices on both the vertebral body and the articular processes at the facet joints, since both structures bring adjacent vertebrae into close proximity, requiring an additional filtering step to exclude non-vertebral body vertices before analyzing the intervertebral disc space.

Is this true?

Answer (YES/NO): YES